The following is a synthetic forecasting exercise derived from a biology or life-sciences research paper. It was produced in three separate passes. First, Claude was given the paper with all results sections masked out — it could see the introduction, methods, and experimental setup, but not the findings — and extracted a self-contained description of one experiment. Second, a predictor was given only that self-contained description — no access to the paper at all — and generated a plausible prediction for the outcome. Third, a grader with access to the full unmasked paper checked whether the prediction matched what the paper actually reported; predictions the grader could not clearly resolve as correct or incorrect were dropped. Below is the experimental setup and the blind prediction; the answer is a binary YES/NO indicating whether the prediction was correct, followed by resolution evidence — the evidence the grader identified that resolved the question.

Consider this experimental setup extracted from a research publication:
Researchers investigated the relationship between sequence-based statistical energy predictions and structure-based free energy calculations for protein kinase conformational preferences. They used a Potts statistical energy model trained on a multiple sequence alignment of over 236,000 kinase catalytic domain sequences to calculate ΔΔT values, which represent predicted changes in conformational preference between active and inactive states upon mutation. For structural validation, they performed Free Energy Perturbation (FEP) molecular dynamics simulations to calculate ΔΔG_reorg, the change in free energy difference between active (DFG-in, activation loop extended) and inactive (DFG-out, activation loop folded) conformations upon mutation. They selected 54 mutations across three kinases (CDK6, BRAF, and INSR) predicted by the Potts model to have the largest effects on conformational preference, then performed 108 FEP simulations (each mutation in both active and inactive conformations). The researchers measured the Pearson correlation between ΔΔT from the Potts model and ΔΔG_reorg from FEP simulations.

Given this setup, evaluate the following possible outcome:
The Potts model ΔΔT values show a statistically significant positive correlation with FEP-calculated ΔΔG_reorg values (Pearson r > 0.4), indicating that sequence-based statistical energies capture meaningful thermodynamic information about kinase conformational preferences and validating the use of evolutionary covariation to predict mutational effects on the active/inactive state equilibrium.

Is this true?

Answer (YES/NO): YES